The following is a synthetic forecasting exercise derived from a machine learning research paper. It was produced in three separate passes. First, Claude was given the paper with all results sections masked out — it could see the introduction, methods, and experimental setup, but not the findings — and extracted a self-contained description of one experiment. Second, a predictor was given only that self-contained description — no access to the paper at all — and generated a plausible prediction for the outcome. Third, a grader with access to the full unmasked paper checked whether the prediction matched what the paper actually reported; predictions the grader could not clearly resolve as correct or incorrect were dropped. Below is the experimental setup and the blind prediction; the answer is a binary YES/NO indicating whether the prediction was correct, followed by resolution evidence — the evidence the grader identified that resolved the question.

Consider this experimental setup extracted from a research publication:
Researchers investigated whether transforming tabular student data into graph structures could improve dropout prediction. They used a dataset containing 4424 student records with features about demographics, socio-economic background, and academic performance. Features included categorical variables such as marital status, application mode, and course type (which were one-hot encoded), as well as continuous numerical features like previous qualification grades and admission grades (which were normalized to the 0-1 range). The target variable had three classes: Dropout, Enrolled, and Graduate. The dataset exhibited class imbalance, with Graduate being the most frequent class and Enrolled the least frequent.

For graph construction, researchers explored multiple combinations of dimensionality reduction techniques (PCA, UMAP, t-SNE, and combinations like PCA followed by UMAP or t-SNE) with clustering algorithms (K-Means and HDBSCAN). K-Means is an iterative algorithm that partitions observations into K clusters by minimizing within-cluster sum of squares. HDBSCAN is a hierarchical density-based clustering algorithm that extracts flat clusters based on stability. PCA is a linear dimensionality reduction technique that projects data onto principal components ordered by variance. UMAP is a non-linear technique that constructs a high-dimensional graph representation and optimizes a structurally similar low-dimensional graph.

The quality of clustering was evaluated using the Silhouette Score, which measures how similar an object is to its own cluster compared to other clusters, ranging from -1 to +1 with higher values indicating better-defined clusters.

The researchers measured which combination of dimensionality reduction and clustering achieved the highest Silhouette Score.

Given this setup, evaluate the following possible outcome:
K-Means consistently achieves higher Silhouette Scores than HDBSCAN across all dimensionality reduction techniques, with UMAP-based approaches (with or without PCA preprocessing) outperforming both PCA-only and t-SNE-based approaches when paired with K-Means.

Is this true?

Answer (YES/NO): NO